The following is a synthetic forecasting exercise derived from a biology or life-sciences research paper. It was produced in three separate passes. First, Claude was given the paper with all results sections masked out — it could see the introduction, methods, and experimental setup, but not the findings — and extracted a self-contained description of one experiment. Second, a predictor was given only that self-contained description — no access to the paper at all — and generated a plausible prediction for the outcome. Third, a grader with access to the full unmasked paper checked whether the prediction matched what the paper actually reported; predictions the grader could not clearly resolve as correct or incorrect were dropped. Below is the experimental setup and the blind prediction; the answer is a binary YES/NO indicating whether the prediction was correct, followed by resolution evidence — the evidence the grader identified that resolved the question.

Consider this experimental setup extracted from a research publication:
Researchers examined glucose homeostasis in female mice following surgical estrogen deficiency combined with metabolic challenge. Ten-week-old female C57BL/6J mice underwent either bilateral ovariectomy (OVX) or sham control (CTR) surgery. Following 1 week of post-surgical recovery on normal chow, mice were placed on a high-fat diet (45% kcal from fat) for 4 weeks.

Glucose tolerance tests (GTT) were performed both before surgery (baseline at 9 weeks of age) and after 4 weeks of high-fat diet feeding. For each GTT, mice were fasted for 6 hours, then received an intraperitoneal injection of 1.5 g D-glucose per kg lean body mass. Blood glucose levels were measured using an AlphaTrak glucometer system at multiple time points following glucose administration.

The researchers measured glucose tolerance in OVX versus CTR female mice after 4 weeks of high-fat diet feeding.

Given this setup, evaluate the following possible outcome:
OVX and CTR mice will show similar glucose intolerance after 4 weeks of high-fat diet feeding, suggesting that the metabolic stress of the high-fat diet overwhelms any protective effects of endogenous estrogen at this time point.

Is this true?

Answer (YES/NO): NO